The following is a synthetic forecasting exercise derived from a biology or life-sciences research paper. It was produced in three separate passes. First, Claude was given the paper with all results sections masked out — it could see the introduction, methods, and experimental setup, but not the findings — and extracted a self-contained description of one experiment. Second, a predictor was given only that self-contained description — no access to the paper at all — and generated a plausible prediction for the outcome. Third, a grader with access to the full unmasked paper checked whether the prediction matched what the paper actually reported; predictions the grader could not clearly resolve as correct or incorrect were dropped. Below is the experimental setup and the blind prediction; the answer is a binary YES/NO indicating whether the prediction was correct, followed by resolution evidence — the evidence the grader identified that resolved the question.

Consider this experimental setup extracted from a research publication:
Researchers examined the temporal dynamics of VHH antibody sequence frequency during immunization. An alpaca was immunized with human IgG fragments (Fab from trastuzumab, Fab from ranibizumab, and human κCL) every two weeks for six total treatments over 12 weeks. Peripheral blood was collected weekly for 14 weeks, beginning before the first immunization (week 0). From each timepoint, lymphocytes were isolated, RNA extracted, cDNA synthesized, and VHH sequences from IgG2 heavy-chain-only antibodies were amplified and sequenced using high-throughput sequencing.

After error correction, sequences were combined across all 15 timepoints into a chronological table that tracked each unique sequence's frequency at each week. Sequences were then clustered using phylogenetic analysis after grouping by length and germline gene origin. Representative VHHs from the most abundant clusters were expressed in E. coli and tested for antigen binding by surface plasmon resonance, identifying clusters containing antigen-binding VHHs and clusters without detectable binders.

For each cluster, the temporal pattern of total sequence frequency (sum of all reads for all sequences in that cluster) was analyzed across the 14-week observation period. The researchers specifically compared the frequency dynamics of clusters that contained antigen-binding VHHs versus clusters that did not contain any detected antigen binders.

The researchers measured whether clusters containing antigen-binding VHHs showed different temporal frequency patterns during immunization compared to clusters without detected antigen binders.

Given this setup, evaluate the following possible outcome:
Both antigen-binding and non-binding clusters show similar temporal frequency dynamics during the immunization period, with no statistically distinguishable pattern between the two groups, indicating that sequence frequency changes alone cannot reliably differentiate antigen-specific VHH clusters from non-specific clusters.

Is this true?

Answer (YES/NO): NO